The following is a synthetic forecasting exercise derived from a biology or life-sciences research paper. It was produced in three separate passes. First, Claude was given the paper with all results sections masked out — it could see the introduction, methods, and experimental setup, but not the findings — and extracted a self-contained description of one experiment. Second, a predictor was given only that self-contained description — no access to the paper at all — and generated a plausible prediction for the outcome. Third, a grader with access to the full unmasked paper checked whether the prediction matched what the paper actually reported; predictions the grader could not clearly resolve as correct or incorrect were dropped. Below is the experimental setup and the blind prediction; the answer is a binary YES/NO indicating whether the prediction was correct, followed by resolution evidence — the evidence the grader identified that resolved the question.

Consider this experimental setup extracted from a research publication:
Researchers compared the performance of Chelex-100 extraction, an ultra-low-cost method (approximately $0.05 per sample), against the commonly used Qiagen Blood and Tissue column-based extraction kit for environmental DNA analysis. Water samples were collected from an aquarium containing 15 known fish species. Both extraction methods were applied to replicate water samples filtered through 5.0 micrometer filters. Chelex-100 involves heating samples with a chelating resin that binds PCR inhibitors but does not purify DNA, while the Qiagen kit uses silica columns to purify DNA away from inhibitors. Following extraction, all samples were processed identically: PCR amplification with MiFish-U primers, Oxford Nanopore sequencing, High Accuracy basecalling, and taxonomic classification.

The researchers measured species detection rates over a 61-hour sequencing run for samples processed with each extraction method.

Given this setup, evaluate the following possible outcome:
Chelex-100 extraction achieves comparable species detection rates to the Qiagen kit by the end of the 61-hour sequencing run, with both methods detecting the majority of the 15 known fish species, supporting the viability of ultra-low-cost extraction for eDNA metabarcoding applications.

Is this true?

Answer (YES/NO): NO